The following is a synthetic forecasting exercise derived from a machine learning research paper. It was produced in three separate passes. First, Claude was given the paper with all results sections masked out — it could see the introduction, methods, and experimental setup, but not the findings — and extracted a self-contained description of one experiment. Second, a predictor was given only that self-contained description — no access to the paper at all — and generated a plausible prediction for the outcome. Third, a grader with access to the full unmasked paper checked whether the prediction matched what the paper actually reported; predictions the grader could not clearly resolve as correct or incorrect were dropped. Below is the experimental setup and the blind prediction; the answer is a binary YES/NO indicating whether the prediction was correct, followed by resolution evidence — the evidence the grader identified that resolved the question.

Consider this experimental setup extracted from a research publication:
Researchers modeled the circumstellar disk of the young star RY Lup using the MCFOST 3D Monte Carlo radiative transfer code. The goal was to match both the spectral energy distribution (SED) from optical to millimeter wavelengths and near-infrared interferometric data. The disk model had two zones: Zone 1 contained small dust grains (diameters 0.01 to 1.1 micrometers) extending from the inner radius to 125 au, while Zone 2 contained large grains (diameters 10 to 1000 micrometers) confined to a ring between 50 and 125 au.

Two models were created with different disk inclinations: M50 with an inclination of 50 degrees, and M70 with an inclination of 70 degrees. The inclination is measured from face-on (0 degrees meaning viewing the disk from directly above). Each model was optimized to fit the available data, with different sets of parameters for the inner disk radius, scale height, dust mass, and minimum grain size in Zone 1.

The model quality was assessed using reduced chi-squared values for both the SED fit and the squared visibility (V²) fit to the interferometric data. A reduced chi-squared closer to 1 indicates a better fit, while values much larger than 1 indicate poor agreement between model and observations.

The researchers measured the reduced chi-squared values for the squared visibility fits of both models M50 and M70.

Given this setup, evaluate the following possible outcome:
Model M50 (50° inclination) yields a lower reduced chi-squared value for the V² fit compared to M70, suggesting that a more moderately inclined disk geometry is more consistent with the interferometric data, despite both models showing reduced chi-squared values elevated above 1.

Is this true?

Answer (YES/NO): YES